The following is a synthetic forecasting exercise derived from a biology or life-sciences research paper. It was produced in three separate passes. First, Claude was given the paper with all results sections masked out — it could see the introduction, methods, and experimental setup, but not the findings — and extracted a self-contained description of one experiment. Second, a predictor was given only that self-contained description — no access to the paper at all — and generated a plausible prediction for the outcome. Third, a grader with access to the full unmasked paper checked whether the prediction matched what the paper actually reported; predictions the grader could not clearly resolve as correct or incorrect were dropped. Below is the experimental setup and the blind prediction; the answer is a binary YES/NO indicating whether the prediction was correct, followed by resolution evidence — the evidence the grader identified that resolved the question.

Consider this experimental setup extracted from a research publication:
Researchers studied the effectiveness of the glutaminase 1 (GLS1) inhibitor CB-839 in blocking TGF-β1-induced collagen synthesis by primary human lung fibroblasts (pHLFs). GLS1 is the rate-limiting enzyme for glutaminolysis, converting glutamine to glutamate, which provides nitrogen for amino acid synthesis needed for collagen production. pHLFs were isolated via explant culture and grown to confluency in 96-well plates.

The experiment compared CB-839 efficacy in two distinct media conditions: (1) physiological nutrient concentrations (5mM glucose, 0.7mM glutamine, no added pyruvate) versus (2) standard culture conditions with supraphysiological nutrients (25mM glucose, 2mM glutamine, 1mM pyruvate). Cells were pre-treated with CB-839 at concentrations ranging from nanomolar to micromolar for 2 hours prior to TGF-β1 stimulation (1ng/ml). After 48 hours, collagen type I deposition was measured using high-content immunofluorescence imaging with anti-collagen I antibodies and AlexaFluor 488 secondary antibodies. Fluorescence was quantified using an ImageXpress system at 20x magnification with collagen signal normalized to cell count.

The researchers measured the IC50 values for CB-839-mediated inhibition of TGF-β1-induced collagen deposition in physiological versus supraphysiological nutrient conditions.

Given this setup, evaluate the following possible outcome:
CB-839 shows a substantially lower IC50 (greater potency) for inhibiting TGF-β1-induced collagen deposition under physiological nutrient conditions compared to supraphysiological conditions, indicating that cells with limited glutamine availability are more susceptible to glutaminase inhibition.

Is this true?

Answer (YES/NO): NO